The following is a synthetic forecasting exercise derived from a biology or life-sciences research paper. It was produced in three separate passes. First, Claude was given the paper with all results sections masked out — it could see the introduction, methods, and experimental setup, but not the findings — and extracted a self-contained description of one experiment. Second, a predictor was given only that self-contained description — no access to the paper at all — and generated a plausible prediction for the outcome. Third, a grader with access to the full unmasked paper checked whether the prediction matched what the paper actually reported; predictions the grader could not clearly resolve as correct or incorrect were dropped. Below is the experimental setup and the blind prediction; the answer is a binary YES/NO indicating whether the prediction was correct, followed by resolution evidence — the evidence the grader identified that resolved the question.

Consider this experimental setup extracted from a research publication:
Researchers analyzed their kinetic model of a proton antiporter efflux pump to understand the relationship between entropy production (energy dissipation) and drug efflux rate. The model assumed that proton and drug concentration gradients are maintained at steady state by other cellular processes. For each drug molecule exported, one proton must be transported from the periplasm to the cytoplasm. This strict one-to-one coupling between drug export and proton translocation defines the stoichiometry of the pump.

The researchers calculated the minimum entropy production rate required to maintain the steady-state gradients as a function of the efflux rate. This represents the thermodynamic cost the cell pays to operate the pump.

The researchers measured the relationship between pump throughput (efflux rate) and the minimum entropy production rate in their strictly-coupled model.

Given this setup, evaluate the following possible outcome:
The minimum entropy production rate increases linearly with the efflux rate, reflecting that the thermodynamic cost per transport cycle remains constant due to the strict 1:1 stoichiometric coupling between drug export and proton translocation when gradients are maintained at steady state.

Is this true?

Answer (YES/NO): YES